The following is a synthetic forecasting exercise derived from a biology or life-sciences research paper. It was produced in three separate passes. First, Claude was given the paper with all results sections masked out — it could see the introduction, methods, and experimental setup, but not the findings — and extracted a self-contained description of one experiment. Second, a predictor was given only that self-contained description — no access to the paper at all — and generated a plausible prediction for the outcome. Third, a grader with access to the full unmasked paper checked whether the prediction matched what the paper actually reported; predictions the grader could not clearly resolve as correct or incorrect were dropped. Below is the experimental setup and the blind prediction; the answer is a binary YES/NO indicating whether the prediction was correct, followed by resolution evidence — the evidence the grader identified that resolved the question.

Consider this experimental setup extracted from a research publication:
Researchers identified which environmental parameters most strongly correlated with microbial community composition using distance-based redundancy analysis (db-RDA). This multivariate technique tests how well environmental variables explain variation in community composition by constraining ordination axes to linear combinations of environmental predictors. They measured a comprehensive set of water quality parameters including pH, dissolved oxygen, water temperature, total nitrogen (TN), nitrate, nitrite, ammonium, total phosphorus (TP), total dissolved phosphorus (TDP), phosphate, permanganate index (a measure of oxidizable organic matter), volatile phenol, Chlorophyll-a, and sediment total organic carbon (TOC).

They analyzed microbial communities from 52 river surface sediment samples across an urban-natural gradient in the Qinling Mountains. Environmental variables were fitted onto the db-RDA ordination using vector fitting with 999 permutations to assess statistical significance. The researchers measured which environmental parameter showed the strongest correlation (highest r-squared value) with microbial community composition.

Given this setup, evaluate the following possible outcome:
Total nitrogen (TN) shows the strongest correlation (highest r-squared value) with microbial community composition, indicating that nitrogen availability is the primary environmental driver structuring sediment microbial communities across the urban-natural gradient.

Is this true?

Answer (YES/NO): NO